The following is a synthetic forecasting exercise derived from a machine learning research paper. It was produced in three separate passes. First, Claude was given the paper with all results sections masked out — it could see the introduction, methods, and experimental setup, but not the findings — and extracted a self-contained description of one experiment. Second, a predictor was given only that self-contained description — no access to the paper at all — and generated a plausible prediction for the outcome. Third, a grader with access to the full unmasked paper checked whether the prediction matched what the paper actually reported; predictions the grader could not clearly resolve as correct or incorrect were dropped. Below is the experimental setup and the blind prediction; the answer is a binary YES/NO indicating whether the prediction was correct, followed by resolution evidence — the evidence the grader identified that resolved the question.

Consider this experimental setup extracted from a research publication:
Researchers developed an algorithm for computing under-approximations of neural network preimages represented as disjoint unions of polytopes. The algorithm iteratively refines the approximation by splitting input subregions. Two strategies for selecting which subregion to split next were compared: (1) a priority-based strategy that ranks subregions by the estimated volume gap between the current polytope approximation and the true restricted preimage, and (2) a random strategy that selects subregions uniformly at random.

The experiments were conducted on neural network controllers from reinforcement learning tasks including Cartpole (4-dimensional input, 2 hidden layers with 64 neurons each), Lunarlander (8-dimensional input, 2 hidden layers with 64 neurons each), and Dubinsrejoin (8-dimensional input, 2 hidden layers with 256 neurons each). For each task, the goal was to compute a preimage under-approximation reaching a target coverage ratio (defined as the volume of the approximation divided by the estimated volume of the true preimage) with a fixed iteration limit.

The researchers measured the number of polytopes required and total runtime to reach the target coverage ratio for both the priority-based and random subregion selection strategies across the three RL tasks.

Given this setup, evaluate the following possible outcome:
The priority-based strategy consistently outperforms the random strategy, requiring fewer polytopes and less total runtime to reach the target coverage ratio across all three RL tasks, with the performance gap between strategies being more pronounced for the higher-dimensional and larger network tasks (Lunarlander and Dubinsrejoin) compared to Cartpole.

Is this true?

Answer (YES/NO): NO